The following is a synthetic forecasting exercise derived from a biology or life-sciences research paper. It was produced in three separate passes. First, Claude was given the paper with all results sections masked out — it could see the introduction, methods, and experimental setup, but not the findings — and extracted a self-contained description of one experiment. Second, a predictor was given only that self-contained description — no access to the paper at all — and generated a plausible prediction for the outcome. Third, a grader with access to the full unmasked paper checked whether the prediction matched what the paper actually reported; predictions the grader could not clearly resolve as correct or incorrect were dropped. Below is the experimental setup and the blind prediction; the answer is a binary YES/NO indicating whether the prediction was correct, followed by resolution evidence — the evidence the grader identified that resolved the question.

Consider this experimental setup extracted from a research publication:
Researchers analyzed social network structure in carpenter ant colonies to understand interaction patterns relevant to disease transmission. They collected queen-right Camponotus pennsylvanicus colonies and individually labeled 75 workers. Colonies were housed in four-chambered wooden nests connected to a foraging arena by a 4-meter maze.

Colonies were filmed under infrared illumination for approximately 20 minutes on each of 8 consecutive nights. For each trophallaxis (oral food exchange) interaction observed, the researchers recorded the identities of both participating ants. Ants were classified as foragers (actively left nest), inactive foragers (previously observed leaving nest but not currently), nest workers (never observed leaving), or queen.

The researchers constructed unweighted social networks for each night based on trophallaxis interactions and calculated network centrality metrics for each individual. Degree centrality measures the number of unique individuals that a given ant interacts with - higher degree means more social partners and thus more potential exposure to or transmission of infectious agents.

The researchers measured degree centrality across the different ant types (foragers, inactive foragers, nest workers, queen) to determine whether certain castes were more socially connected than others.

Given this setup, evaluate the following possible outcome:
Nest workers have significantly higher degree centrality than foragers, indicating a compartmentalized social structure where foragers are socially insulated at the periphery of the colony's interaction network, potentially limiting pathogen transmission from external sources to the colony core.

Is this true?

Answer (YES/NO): NO